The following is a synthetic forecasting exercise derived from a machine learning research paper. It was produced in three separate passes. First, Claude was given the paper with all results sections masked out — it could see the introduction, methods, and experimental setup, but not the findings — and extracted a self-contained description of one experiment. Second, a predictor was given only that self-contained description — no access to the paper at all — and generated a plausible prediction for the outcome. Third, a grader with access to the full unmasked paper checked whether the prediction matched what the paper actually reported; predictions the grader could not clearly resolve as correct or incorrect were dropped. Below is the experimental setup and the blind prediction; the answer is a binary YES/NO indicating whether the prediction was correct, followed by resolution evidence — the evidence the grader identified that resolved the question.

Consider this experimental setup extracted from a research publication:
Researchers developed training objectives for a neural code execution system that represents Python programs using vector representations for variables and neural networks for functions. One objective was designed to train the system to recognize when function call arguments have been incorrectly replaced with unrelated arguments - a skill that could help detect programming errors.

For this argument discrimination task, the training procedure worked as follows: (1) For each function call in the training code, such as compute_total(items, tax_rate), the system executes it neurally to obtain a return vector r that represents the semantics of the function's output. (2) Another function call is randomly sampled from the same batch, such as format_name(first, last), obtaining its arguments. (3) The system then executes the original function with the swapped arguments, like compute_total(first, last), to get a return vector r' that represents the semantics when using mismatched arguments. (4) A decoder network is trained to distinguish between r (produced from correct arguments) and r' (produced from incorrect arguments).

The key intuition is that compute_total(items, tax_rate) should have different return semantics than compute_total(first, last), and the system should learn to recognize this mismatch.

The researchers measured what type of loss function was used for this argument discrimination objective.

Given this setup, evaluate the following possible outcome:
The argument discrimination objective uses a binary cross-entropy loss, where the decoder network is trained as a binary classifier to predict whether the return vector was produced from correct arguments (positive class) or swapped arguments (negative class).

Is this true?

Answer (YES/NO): YES